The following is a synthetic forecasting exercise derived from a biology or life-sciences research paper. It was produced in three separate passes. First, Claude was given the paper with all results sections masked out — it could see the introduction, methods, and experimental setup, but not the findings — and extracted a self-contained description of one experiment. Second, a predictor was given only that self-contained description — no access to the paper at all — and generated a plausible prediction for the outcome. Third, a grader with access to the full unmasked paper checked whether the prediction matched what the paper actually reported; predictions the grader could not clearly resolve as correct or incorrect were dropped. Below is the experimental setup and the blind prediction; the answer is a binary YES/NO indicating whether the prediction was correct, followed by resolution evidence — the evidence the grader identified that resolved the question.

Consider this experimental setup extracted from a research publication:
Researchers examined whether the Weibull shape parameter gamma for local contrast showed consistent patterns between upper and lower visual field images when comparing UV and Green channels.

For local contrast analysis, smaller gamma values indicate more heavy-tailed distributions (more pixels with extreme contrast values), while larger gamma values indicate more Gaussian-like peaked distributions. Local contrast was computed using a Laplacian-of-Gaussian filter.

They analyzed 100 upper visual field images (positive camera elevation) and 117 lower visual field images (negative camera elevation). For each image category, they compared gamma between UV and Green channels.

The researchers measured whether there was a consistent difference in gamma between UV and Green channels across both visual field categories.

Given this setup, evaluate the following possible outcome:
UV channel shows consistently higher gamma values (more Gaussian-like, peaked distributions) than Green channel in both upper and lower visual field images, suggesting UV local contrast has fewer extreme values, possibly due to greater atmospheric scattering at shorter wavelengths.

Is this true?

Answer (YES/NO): NO